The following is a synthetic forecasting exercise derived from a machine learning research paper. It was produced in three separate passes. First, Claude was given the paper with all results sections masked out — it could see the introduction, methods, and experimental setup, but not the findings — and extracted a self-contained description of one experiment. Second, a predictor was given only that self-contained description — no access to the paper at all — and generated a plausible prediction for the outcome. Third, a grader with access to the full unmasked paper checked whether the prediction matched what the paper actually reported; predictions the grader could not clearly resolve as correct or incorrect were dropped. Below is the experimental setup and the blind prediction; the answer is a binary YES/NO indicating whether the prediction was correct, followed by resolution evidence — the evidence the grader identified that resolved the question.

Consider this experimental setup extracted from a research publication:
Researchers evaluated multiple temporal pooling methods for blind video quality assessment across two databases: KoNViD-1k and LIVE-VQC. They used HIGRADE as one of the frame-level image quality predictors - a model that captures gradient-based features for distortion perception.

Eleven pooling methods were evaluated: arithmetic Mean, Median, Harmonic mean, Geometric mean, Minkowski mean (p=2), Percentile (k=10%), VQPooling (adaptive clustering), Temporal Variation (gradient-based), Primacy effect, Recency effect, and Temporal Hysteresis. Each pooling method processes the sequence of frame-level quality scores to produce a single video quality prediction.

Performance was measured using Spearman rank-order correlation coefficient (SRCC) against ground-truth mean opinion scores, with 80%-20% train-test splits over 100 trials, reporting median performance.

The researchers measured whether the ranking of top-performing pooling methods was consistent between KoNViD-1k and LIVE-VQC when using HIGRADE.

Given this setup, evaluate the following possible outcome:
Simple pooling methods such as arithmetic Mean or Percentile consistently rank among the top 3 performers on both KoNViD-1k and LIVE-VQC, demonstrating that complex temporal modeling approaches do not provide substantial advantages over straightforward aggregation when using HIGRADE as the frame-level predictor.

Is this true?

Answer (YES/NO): NO